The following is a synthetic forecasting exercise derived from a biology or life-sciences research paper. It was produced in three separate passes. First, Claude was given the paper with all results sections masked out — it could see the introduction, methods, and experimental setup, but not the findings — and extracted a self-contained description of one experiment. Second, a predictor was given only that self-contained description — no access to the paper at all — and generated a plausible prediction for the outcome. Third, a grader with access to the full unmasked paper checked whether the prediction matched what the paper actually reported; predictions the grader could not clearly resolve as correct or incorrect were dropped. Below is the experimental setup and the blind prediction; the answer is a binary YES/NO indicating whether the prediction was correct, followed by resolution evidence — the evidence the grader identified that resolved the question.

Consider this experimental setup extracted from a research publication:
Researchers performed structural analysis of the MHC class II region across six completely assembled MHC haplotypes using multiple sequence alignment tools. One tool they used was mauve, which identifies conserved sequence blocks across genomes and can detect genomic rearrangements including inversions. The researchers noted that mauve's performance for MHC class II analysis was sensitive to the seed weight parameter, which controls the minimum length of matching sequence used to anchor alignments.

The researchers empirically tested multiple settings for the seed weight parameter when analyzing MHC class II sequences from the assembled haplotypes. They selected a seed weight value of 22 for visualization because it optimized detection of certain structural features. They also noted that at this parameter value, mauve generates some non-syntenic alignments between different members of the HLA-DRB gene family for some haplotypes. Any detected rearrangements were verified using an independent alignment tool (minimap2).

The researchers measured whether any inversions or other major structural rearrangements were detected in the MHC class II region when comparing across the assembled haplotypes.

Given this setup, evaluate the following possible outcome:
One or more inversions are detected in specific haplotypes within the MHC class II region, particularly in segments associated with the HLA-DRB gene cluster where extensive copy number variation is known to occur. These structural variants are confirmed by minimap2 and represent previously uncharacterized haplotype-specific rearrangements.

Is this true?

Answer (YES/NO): NO